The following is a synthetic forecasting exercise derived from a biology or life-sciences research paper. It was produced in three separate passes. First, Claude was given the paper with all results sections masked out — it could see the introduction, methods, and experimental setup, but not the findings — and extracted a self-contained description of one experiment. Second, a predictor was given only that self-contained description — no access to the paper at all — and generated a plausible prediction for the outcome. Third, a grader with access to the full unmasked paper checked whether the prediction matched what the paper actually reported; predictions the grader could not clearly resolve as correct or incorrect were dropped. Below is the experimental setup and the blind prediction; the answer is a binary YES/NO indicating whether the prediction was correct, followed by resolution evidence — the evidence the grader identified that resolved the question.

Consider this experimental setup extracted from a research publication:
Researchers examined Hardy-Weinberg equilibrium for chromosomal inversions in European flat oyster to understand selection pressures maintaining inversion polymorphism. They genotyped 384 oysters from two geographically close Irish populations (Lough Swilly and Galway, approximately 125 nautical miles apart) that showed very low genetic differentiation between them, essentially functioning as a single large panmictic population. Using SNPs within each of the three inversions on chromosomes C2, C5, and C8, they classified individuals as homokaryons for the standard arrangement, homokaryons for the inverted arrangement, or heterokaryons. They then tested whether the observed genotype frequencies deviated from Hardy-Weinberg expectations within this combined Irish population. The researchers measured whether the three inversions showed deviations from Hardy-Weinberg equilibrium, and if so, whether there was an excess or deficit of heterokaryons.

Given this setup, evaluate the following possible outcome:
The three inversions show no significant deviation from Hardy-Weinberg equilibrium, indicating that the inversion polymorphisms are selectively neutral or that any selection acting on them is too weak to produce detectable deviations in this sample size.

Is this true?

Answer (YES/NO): NO